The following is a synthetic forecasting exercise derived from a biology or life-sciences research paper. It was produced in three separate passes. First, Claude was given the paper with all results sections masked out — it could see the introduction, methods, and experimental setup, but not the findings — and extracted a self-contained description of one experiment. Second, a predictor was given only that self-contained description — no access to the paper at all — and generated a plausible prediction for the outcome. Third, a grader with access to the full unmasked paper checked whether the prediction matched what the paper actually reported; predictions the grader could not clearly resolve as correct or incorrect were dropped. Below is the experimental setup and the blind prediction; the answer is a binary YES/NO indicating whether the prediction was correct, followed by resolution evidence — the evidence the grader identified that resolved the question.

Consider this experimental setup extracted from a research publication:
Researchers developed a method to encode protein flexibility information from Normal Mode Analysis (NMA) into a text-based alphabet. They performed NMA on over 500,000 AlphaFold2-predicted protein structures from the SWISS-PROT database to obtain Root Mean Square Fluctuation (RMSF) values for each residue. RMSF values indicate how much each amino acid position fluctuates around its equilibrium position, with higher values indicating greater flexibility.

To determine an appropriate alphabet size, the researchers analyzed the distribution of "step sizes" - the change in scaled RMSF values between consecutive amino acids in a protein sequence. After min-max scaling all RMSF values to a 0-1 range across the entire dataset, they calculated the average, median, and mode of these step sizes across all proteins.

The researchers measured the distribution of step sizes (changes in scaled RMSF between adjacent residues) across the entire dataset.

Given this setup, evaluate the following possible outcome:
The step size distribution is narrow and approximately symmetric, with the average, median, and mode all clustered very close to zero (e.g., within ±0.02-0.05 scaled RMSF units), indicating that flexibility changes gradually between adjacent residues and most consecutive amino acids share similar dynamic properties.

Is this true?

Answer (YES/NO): NO